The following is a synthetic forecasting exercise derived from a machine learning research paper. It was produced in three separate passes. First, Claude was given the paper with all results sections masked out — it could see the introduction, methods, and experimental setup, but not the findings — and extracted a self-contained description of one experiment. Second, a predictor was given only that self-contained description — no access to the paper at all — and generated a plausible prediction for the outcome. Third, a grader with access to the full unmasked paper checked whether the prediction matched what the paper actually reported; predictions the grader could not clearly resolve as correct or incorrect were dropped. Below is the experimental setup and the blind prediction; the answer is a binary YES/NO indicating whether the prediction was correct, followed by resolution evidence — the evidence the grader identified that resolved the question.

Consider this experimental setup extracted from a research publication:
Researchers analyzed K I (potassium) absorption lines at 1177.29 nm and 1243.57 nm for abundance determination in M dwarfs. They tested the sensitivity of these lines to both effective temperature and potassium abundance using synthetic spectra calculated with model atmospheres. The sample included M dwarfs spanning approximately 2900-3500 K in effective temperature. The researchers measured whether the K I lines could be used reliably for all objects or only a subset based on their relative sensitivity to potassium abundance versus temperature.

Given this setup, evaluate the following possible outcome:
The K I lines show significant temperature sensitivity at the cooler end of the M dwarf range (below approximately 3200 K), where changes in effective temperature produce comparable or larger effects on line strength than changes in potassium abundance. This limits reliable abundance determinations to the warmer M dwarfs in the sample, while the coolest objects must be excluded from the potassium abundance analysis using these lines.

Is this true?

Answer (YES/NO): YES